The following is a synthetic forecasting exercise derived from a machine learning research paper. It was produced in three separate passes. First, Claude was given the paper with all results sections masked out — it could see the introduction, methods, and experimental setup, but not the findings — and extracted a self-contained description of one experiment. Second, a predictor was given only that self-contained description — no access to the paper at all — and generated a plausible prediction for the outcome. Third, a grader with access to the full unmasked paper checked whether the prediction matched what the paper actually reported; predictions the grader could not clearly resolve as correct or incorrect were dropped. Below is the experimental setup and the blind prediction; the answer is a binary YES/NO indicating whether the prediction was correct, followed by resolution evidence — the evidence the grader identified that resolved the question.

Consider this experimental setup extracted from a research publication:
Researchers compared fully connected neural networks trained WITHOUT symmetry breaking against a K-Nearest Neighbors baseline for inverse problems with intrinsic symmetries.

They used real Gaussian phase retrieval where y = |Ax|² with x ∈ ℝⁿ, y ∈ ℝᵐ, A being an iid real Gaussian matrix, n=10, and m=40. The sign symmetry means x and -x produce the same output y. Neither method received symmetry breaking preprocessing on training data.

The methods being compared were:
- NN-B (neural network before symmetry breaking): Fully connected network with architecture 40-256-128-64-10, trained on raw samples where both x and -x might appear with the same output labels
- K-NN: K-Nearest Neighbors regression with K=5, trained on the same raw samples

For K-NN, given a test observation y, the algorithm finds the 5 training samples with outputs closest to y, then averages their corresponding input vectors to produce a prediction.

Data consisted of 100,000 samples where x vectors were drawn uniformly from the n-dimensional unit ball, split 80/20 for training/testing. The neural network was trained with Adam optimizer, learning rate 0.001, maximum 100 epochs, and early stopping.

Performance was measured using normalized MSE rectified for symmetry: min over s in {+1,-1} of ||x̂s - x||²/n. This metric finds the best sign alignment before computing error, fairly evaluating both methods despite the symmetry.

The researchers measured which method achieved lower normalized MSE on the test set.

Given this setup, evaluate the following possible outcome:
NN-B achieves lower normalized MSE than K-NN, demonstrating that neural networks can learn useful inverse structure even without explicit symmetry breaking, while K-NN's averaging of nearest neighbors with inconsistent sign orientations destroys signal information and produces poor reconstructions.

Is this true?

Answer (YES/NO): NO